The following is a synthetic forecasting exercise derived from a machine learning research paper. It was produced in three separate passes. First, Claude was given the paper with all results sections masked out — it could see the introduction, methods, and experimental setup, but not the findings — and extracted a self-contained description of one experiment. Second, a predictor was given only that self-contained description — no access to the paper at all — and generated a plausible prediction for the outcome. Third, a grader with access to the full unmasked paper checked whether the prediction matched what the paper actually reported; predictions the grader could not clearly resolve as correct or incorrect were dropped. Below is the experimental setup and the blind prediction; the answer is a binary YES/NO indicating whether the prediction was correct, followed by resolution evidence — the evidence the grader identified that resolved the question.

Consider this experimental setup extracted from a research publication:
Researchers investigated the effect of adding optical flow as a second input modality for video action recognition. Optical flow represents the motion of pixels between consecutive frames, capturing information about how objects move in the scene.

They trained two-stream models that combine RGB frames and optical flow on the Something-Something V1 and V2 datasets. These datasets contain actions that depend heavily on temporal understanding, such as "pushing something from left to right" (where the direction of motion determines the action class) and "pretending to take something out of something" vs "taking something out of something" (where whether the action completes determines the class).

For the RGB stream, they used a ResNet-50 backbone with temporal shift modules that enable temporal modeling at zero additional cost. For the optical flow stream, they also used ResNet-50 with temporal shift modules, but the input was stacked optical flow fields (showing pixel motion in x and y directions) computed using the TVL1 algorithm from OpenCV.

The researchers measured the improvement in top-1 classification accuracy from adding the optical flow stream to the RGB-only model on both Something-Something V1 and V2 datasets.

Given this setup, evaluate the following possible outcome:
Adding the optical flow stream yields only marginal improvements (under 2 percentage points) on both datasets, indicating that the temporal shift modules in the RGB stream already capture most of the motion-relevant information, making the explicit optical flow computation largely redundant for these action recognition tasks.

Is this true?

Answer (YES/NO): NO